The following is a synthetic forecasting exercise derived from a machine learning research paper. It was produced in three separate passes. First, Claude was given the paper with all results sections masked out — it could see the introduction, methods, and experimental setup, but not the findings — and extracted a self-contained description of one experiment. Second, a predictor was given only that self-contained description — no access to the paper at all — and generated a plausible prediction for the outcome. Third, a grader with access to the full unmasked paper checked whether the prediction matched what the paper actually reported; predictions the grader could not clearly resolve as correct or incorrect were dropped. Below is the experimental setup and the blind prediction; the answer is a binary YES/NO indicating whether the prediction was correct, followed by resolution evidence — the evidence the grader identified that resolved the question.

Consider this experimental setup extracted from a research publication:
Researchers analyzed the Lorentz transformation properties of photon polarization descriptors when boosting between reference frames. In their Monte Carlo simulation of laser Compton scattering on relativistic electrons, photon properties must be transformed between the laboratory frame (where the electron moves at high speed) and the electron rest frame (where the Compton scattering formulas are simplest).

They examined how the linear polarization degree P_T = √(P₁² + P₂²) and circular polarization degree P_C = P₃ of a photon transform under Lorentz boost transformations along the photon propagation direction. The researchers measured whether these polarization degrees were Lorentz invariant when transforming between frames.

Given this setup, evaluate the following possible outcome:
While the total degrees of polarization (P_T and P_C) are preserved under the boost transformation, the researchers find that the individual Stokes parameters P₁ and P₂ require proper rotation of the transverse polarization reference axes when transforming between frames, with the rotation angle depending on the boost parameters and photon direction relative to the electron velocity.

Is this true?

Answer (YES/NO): YES